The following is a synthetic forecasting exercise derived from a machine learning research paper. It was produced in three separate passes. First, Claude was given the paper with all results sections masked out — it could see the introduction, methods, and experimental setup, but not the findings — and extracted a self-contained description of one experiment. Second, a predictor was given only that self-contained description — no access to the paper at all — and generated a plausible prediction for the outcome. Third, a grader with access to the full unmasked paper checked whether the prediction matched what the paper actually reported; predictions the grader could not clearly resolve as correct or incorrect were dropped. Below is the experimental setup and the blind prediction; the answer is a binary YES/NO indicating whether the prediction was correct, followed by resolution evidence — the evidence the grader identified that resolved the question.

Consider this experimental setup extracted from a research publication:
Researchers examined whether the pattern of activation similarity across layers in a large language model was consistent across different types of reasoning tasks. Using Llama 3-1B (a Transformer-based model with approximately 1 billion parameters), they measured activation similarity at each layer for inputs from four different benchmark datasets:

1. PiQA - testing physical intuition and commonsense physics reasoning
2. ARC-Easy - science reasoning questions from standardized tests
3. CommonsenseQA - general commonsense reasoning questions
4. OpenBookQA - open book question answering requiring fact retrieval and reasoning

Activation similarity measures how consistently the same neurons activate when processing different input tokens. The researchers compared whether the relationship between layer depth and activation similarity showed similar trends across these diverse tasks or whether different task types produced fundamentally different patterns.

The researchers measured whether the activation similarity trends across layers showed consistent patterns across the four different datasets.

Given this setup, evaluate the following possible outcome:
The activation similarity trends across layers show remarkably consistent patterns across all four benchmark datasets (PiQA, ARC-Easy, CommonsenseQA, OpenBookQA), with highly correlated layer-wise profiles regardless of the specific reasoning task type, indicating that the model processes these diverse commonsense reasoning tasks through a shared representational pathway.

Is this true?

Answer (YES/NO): YES